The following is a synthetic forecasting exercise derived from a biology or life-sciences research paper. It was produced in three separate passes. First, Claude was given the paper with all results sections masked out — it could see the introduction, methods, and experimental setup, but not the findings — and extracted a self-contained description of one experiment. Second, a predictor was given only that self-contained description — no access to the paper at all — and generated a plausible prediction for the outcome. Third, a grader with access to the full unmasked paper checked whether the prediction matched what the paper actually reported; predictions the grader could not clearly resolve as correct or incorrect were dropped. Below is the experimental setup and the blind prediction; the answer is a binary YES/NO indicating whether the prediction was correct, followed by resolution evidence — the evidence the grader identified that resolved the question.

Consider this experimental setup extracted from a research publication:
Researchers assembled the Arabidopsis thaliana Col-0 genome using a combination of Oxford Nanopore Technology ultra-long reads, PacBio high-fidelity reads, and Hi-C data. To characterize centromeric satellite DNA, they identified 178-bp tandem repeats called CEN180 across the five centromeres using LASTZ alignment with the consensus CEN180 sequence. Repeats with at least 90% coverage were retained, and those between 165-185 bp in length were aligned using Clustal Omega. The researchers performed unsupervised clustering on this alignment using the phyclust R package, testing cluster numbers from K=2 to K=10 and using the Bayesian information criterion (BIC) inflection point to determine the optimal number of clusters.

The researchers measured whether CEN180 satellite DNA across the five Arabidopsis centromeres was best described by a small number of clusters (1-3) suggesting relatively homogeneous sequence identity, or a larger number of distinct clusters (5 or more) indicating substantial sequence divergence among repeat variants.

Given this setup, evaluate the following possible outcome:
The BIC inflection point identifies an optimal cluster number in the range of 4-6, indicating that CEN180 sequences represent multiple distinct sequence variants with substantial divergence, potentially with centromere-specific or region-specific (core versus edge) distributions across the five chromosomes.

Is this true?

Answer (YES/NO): YES